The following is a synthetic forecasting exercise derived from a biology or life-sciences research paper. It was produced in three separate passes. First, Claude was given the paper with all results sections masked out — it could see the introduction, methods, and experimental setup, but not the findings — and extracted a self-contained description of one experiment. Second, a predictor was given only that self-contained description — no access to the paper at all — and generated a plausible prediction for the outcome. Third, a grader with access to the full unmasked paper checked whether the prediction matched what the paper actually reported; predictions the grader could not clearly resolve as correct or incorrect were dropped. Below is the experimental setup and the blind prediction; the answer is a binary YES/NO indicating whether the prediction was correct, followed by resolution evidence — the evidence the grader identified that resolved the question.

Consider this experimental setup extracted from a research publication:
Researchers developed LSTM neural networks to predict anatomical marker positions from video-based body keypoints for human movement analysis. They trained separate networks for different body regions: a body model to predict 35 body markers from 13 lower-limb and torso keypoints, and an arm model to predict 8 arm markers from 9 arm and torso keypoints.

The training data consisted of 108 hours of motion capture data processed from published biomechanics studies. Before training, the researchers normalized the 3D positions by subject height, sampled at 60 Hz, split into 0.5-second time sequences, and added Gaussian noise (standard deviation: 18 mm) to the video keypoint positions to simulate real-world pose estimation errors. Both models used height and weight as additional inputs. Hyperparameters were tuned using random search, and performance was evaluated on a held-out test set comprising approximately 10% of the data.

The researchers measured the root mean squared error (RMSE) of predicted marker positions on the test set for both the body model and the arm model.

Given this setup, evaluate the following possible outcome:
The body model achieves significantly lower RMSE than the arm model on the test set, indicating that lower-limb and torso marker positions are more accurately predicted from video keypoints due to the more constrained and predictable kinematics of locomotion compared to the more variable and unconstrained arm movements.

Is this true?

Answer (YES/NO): NO